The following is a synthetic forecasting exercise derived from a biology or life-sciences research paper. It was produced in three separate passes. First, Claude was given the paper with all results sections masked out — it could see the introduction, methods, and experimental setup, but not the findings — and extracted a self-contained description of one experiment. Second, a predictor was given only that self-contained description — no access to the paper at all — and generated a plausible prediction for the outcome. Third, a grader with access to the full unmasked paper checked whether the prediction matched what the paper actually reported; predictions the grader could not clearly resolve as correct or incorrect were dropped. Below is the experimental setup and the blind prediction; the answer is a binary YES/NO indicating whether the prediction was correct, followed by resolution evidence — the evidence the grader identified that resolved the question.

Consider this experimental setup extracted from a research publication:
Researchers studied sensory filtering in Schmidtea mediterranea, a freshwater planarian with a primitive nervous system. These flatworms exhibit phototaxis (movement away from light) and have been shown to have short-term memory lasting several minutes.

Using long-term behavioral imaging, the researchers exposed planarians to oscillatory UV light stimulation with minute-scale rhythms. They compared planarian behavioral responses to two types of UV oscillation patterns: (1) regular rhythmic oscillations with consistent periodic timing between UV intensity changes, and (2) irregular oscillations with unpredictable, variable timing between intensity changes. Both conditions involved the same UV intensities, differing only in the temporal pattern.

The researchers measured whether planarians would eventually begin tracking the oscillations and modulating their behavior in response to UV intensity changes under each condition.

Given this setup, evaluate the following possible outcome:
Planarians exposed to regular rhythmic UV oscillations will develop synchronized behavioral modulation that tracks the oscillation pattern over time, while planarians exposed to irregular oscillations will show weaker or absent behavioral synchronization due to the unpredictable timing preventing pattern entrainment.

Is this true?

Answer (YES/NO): YES